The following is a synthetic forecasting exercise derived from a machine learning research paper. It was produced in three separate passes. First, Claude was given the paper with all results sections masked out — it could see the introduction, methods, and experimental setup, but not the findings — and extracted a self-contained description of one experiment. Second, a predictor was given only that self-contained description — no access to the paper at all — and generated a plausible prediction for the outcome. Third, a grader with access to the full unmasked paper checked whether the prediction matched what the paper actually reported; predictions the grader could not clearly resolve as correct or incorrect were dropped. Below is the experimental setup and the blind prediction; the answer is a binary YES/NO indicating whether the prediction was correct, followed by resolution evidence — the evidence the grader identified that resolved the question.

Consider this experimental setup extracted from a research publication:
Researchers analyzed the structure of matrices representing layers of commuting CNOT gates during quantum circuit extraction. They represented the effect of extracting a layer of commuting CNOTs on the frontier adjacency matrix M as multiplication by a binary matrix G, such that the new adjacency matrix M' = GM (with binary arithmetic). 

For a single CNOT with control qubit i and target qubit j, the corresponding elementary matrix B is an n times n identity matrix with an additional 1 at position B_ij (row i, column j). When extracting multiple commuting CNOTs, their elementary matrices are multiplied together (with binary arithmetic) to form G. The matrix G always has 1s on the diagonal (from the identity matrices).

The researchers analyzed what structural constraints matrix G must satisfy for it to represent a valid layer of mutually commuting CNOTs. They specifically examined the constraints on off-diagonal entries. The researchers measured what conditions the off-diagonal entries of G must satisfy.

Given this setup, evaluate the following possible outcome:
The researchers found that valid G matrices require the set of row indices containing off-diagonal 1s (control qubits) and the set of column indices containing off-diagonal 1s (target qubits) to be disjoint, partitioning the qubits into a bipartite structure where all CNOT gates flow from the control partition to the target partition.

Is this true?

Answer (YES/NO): NO